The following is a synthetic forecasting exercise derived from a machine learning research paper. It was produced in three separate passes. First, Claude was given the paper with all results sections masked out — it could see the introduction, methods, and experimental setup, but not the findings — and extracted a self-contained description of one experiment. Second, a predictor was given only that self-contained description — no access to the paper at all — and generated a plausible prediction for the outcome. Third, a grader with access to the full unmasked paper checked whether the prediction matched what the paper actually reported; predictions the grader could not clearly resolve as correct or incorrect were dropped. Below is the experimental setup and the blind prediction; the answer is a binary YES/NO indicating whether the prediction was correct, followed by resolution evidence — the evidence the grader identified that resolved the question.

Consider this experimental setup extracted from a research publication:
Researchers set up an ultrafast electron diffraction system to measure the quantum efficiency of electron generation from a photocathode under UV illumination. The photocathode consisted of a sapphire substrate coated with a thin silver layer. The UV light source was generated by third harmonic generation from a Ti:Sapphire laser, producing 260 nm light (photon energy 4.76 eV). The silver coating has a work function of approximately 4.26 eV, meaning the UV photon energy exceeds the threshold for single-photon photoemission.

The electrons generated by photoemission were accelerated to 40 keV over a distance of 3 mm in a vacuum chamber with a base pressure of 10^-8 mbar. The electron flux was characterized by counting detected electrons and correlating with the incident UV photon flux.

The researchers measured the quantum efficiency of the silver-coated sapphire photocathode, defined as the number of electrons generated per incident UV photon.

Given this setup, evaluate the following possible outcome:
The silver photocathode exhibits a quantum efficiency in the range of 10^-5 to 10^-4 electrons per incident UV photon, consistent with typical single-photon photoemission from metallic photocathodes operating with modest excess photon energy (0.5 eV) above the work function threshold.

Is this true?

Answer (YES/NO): NO